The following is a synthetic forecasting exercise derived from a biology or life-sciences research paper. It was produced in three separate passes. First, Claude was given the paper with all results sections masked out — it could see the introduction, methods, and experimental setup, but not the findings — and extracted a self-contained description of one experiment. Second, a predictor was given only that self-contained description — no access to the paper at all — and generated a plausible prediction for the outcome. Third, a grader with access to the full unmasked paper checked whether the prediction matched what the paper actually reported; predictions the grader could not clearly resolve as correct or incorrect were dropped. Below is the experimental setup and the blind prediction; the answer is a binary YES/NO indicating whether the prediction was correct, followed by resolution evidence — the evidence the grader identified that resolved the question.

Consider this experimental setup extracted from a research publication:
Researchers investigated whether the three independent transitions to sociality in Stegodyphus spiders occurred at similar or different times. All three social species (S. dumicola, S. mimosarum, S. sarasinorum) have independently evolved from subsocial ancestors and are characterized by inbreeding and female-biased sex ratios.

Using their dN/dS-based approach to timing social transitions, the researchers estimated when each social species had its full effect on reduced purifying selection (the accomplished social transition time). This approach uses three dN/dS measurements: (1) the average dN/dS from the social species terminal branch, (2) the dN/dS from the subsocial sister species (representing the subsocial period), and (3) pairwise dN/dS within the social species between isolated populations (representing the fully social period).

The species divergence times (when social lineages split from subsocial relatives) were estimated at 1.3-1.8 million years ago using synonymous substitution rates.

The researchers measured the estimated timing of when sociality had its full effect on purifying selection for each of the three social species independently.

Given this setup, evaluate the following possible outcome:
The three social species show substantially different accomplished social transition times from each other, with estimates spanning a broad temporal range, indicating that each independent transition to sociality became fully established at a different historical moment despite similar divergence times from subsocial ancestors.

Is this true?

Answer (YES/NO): NO